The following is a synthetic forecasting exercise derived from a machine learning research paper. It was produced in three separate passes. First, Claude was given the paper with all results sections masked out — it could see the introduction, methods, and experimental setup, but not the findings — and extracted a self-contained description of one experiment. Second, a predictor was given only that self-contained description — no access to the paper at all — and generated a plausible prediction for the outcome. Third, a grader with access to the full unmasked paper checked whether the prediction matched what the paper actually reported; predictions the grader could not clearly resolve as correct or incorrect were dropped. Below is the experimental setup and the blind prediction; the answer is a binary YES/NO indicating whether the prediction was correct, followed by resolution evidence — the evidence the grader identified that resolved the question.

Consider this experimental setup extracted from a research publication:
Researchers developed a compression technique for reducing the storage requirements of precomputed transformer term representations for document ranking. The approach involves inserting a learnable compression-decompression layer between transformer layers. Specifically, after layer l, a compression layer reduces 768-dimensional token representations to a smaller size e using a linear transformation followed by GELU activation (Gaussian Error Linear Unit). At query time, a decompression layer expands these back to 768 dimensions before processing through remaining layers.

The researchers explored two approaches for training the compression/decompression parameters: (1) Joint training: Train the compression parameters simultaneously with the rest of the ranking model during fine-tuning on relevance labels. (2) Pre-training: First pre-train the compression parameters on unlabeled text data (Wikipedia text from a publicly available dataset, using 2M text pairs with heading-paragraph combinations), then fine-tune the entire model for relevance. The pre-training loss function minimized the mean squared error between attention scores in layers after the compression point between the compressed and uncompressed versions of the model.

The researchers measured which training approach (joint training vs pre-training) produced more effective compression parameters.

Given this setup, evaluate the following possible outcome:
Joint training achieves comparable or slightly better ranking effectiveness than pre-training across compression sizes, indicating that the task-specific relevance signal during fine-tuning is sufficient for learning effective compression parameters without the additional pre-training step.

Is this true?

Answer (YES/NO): NO